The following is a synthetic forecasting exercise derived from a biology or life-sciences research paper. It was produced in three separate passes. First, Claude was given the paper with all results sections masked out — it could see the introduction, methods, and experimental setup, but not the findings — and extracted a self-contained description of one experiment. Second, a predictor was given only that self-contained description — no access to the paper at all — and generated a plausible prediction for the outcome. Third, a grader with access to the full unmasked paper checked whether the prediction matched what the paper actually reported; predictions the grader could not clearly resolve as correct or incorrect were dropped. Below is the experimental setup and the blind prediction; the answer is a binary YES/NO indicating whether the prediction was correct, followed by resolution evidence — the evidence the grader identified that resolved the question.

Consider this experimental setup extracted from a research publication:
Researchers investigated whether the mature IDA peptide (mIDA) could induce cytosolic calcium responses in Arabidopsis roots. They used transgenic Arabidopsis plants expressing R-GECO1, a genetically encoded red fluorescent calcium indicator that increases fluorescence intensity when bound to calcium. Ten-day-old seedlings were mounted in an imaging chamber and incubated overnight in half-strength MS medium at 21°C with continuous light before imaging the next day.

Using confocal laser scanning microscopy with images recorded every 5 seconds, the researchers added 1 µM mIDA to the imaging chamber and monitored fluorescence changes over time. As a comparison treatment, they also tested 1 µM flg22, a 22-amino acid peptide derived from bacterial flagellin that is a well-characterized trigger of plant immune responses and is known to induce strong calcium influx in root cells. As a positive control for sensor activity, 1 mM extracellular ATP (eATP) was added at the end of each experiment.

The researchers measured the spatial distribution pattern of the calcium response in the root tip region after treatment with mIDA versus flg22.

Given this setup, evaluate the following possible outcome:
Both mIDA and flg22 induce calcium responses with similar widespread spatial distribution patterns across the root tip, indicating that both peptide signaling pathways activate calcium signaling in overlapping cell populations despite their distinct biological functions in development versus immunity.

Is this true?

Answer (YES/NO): NO